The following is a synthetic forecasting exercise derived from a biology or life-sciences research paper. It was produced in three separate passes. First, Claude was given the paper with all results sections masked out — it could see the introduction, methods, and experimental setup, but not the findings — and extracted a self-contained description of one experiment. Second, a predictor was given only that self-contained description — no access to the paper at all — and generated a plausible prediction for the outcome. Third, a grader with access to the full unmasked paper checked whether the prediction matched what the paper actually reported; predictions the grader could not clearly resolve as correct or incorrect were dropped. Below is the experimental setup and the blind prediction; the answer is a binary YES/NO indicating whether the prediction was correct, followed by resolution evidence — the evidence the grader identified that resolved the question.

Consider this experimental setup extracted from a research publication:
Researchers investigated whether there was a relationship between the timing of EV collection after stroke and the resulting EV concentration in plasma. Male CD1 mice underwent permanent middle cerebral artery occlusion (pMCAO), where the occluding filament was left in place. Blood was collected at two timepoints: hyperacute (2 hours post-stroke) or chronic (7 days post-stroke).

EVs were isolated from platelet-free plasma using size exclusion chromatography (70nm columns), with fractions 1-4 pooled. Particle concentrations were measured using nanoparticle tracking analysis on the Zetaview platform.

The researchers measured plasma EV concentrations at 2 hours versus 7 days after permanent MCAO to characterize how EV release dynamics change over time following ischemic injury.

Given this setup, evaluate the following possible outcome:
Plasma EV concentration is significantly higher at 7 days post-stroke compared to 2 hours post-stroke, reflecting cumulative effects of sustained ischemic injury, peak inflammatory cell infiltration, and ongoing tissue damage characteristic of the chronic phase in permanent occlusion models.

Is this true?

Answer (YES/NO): NO